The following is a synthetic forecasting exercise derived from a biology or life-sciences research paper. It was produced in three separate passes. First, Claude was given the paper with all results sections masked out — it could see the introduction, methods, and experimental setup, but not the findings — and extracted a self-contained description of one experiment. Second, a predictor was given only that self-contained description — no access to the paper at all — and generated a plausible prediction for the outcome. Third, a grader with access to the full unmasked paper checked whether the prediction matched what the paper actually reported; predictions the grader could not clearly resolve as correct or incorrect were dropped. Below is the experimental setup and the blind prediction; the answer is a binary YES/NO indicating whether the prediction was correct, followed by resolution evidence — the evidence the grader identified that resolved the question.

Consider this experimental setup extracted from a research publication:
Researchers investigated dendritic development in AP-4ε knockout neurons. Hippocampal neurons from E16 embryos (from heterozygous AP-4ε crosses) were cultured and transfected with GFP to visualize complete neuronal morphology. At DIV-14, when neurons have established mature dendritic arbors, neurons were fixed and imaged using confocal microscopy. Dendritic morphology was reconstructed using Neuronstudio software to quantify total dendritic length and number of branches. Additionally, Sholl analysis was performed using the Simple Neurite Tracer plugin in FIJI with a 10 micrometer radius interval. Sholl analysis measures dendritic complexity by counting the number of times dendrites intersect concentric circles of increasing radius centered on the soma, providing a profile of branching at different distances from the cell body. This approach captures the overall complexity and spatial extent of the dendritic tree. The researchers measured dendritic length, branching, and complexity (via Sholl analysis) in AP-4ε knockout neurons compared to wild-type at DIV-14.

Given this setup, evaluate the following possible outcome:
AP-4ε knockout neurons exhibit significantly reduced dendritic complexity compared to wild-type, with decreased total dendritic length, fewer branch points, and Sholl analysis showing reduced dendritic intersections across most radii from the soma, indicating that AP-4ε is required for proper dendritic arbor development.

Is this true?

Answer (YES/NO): NO